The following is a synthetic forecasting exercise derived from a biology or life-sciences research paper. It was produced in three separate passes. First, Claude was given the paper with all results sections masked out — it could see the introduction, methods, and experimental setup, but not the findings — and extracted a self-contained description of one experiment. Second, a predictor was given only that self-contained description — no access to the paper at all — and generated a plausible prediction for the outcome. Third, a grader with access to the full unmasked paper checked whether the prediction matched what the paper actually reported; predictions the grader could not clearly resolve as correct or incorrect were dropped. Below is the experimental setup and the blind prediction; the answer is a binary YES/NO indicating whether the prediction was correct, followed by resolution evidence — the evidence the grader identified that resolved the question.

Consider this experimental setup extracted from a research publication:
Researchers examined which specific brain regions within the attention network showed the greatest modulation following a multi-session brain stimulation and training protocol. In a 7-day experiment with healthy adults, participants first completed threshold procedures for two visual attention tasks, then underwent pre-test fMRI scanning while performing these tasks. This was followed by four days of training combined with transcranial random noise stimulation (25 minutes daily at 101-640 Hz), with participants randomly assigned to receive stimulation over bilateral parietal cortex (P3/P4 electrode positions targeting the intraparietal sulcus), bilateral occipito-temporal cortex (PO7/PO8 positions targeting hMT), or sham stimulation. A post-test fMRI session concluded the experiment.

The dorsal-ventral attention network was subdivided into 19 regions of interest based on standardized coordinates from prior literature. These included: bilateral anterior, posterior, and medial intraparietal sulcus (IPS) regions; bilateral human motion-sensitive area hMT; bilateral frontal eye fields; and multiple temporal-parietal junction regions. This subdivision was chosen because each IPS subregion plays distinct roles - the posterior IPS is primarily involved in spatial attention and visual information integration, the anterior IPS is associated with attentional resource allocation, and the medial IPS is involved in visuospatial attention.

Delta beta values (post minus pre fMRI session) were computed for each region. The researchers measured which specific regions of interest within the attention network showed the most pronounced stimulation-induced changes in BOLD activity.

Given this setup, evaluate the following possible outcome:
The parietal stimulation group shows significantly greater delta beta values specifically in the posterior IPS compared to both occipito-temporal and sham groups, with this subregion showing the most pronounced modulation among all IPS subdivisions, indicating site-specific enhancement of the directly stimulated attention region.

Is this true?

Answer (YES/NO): NO